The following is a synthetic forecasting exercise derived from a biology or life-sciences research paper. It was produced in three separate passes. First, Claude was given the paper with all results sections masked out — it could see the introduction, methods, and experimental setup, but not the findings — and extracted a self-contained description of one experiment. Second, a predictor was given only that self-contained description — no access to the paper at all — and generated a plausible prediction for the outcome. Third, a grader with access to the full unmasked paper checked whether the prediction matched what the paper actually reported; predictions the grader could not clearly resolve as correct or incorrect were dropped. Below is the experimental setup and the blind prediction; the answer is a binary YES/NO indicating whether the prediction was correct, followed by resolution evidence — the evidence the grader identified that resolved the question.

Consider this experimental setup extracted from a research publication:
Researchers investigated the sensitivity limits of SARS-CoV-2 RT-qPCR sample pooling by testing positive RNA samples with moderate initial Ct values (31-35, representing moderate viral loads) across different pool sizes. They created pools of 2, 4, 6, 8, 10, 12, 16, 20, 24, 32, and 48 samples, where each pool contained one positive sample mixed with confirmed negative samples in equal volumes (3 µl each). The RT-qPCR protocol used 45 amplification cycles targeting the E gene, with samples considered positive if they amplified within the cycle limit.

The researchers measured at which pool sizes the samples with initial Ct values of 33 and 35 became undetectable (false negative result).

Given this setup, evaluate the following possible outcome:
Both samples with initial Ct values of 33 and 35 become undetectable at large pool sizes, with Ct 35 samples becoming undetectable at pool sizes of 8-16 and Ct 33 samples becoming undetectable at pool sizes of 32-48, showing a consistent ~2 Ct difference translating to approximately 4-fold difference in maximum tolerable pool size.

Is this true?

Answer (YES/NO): YES